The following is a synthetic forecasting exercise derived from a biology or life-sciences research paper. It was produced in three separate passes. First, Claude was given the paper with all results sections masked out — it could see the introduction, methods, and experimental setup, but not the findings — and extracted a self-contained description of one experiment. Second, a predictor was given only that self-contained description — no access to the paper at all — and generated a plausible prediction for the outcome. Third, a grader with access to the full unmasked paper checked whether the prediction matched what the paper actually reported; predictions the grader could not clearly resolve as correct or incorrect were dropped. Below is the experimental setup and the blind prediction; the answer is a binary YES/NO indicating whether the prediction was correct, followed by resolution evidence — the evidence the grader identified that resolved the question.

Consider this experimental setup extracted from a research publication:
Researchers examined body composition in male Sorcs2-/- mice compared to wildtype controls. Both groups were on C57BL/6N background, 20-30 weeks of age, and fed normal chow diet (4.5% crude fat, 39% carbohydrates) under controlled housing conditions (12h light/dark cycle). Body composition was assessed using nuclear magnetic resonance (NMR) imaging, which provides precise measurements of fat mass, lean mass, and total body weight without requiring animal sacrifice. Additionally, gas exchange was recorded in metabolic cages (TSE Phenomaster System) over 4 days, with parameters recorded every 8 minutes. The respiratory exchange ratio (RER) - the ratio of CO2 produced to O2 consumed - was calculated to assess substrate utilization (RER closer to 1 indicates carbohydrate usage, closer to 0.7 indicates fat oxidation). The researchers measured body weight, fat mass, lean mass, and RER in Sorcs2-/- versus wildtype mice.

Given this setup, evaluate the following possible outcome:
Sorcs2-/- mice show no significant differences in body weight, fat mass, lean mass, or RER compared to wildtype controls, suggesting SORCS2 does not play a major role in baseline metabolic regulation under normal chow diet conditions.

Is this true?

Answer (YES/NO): NO